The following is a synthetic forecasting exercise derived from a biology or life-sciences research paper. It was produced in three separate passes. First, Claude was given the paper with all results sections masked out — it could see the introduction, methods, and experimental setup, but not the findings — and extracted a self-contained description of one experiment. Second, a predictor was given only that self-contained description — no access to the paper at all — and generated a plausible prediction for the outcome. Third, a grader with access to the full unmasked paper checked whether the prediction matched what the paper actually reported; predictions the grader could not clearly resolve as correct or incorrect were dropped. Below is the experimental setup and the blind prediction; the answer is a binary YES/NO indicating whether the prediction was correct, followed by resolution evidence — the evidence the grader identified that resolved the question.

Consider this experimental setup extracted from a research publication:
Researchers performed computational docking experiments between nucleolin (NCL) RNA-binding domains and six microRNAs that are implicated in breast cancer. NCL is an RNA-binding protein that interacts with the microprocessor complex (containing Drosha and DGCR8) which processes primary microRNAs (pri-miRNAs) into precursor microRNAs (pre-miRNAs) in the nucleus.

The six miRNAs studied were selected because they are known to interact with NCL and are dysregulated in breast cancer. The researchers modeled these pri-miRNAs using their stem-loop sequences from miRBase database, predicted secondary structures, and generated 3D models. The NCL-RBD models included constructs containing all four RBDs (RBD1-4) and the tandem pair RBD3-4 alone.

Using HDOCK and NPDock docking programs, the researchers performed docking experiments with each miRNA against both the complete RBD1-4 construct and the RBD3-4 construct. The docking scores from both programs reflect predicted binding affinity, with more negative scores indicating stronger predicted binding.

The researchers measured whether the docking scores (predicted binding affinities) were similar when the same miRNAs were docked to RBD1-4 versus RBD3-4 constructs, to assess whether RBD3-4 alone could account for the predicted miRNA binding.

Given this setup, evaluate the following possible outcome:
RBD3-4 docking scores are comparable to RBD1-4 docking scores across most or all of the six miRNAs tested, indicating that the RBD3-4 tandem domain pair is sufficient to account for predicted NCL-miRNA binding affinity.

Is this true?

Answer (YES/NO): YES